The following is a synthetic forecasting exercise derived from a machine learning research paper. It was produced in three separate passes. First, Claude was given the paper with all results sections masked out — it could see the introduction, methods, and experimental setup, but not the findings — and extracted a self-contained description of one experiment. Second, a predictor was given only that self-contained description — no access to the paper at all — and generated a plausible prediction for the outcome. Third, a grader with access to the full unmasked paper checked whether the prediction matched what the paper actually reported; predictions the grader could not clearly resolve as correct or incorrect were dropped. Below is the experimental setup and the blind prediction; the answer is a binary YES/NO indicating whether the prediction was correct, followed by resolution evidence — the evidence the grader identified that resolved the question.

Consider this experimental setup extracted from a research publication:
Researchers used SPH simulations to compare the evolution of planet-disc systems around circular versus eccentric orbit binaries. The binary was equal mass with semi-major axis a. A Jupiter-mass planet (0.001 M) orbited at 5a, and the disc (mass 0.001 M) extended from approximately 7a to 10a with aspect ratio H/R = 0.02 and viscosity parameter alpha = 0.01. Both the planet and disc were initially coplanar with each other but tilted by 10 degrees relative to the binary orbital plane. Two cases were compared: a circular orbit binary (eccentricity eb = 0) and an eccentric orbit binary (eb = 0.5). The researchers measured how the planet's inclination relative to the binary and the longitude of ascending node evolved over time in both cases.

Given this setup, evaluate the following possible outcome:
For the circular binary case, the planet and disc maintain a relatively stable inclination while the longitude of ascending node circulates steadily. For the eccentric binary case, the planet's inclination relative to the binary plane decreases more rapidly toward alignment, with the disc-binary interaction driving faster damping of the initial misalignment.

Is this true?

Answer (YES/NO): NO